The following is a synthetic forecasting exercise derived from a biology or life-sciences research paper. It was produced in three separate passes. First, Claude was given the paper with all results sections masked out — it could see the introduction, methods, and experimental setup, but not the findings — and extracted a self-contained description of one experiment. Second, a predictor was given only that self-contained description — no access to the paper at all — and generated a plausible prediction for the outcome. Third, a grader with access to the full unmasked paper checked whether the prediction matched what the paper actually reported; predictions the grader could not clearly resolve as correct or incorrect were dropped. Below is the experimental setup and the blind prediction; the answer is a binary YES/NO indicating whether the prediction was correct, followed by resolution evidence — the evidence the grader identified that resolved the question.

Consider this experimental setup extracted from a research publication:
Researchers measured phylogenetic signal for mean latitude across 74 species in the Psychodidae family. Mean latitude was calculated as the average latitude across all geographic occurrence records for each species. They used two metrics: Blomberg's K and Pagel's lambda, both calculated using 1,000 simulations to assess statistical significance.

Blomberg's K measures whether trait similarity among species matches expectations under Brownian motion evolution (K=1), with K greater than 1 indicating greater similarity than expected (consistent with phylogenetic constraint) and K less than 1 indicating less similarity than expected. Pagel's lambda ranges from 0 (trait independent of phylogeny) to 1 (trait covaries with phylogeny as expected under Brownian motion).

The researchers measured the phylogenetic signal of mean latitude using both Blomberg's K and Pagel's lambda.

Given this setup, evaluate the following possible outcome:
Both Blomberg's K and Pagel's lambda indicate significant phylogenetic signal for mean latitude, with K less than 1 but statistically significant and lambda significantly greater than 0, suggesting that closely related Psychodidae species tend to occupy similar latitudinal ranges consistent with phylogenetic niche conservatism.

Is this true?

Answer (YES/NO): NO